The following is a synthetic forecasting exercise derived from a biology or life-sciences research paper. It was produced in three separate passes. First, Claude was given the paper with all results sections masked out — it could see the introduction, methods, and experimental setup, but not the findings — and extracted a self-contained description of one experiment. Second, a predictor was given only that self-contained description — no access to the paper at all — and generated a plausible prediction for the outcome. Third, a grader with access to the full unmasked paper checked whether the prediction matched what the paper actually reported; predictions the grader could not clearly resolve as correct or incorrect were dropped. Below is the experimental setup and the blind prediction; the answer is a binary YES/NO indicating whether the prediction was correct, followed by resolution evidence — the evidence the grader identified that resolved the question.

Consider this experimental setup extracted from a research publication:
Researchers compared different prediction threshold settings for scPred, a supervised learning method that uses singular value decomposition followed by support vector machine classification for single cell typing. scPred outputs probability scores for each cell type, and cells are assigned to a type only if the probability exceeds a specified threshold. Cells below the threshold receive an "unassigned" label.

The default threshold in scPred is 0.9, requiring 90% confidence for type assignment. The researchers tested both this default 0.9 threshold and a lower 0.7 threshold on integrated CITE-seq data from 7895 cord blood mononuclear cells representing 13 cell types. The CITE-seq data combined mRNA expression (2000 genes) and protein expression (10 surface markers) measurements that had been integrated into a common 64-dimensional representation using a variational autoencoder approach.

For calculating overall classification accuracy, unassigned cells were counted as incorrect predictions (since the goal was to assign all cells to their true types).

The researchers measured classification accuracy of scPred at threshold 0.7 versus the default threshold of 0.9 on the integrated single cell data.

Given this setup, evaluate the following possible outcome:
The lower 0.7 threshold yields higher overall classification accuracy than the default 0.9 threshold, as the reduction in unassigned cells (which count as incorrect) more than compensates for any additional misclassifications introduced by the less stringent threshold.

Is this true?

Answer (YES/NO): YES